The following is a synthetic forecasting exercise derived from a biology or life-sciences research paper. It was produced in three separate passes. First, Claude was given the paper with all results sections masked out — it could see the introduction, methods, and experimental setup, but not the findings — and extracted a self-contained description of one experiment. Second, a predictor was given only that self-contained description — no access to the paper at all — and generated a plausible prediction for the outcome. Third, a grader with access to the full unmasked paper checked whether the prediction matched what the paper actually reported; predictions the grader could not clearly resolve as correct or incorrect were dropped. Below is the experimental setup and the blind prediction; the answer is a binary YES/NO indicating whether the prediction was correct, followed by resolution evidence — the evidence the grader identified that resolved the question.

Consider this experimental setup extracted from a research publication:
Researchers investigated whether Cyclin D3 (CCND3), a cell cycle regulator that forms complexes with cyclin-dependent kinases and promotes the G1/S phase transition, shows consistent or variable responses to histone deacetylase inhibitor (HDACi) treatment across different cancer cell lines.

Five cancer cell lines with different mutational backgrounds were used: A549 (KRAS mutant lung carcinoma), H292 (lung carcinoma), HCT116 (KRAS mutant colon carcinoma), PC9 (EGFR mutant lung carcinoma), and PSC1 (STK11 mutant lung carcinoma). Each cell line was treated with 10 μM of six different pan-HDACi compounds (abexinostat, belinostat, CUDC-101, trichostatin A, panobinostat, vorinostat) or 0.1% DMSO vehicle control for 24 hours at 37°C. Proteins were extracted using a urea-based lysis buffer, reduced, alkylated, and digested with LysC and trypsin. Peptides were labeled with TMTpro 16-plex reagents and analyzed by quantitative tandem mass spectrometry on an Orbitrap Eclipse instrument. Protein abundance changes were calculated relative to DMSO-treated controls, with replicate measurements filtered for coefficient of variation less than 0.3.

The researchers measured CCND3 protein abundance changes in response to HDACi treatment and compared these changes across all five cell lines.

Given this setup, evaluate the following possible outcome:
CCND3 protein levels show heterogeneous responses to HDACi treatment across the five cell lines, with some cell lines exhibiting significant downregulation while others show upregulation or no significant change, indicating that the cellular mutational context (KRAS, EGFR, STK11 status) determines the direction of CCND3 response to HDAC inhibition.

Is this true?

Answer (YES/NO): NO